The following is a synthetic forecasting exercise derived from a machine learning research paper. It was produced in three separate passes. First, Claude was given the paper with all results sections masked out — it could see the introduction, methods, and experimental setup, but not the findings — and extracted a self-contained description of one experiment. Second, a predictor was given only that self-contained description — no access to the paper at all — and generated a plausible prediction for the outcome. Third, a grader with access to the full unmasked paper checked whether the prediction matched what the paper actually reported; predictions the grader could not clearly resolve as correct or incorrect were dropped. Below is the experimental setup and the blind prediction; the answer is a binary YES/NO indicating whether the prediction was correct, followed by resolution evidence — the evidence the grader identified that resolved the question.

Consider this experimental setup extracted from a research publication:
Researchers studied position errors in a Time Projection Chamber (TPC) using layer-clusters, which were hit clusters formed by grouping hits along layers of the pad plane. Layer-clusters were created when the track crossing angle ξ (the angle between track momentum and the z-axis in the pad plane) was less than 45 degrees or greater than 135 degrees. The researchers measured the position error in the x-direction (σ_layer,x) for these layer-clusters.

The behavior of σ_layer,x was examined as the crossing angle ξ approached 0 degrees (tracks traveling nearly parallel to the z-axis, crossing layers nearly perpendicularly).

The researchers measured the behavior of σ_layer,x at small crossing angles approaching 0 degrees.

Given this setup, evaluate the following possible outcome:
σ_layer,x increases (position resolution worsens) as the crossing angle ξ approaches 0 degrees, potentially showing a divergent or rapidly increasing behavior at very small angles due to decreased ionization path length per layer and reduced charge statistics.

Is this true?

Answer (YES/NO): NO